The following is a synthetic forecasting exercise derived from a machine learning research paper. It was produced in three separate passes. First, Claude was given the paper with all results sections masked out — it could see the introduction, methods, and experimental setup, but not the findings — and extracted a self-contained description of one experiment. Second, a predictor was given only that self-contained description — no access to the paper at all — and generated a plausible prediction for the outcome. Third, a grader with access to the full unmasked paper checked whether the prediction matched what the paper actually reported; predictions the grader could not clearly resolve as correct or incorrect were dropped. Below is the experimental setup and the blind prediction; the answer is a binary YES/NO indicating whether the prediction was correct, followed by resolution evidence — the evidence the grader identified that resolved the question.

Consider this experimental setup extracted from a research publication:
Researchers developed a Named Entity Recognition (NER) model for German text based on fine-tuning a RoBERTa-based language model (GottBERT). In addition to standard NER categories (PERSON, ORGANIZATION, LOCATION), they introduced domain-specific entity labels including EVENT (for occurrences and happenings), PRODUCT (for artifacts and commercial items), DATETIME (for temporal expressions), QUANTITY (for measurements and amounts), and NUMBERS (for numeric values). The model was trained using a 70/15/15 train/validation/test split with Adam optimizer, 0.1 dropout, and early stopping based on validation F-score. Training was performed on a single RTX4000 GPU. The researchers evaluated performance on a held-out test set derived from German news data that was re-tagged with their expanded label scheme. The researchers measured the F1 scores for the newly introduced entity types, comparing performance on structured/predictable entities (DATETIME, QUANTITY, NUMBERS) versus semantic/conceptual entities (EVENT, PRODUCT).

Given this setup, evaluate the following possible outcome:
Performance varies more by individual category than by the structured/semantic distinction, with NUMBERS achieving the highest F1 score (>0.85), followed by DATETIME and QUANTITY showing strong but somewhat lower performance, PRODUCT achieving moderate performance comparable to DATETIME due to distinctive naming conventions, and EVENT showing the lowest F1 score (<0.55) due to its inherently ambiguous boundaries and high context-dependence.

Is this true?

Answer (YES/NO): NO